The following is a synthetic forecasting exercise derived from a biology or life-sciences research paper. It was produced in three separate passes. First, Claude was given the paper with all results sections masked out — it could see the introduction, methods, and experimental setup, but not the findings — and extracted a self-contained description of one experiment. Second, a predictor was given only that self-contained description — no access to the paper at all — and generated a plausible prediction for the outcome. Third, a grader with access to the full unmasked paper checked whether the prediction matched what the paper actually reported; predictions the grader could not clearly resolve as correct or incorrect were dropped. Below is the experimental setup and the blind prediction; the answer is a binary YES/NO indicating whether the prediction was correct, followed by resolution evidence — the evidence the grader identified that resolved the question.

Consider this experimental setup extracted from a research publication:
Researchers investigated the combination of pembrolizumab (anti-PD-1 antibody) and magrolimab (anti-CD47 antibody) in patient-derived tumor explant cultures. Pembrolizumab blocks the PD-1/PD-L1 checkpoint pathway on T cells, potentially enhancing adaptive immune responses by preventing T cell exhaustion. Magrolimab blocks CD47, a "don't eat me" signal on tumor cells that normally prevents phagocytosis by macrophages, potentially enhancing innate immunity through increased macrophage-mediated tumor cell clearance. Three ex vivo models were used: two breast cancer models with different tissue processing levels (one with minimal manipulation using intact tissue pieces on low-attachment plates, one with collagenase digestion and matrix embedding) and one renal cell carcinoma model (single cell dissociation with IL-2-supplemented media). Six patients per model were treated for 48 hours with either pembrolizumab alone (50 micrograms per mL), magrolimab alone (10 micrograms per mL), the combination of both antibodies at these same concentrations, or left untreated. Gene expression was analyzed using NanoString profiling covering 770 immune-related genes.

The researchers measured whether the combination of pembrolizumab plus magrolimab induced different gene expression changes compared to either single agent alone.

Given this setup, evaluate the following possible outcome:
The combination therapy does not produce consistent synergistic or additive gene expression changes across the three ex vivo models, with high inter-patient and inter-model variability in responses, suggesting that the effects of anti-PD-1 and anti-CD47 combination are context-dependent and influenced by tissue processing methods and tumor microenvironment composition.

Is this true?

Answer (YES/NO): NO